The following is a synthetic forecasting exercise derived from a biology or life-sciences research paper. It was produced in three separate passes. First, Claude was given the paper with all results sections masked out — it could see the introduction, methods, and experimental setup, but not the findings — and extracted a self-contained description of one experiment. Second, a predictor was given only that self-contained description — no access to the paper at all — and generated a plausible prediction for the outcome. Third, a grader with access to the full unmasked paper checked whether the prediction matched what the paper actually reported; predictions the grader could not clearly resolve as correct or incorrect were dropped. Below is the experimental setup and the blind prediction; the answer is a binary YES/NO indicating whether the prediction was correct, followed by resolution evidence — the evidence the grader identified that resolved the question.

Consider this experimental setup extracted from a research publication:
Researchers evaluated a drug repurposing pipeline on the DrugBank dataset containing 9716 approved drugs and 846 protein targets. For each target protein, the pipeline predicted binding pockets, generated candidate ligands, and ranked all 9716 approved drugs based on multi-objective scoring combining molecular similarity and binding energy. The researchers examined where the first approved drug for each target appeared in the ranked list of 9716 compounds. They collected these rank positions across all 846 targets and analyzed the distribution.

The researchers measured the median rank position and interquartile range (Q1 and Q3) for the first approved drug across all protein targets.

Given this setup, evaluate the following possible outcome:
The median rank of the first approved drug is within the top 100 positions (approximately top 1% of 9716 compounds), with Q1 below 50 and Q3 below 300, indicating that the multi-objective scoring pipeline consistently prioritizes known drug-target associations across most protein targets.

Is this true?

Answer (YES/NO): NO